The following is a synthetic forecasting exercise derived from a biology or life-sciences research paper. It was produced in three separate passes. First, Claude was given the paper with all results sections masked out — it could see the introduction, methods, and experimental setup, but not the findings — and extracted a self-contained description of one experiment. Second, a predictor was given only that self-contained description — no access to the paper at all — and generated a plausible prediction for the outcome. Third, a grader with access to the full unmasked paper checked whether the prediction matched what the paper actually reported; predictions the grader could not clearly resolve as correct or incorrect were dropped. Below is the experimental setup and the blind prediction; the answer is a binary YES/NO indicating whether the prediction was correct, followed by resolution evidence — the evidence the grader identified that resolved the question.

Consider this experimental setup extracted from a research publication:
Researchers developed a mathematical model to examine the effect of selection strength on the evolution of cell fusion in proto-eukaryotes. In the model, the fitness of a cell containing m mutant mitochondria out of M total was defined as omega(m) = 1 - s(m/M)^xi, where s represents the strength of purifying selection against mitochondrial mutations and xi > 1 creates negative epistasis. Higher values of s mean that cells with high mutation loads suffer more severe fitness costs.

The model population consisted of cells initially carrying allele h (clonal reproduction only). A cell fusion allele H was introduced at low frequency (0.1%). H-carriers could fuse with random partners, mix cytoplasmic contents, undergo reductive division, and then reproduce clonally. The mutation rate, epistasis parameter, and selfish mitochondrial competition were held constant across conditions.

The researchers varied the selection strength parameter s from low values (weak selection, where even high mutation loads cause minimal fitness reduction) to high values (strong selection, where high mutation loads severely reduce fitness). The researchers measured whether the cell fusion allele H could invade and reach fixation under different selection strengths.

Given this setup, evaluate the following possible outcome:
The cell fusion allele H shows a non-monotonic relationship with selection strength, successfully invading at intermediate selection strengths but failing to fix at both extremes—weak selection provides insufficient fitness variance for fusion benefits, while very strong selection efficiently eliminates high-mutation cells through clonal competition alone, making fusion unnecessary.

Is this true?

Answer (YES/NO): NO